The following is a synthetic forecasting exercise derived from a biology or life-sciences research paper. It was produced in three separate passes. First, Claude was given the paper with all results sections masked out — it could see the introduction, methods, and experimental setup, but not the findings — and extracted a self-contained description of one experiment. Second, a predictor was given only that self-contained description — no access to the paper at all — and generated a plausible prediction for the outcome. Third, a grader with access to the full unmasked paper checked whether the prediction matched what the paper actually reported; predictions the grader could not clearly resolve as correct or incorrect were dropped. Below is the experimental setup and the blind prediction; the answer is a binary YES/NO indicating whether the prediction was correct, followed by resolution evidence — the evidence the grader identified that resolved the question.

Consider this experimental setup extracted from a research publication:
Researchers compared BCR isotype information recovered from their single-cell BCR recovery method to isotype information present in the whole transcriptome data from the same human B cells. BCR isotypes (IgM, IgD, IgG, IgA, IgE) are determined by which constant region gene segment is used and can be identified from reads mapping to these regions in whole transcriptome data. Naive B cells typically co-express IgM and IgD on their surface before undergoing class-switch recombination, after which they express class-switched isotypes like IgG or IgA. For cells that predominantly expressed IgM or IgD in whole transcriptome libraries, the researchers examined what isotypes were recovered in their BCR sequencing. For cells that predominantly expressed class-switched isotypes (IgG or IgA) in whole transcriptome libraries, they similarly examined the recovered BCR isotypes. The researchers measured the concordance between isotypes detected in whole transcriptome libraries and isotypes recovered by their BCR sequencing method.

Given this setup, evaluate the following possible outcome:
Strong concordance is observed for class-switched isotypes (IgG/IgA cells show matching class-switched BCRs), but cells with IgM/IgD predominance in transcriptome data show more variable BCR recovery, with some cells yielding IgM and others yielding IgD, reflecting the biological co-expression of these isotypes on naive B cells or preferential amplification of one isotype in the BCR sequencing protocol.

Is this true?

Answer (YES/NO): YES